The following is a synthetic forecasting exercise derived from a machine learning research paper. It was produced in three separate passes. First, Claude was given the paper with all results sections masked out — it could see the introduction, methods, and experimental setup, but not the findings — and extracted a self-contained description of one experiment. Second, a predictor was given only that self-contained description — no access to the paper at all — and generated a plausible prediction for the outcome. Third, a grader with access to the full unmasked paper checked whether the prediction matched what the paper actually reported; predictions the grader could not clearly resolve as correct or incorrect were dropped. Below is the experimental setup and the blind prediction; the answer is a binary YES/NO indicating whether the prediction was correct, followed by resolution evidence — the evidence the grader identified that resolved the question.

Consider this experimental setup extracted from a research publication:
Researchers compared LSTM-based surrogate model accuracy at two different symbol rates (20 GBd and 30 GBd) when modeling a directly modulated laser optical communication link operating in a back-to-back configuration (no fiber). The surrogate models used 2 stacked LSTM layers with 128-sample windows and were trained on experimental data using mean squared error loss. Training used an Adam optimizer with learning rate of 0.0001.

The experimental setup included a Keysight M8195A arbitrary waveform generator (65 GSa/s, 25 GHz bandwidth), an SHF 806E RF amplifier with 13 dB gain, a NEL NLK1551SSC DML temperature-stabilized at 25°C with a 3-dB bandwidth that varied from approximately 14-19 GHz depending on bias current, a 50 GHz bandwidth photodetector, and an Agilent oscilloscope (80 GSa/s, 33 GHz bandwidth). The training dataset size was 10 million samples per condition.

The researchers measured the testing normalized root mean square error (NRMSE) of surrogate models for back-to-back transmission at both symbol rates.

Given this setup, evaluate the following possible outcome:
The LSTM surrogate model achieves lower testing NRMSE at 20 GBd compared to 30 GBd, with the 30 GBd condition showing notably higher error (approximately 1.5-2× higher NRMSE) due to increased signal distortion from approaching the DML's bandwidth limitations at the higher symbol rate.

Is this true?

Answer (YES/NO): NO